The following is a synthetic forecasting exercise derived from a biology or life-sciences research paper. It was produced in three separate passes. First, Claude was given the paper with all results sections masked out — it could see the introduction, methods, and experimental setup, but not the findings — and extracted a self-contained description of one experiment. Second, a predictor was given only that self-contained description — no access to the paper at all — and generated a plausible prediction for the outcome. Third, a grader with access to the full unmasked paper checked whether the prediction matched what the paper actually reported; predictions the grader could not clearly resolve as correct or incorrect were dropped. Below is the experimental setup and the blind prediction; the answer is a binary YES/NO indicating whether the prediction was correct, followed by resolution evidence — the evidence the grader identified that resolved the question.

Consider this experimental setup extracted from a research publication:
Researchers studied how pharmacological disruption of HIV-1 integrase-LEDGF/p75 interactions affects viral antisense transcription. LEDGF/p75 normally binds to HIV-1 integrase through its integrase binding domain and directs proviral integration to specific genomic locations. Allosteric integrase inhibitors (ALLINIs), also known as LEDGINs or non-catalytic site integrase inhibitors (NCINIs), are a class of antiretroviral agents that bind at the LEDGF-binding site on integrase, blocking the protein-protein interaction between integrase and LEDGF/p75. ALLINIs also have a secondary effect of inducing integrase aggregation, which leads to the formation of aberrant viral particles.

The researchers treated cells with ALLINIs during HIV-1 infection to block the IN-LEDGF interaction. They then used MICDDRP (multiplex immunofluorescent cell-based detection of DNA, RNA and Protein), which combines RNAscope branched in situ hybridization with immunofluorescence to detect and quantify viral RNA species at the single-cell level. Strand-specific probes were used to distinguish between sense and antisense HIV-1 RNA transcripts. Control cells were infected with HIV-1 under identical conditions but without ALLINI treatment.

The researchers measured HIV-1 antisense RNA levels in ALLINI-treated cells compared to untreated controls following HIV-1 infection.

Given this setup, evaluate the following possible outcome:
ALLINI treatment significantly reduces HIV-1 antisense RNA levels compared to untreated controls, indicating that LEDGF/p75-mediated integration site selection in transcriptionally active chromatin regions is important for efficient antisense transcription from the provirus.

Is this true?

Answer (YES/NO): NO